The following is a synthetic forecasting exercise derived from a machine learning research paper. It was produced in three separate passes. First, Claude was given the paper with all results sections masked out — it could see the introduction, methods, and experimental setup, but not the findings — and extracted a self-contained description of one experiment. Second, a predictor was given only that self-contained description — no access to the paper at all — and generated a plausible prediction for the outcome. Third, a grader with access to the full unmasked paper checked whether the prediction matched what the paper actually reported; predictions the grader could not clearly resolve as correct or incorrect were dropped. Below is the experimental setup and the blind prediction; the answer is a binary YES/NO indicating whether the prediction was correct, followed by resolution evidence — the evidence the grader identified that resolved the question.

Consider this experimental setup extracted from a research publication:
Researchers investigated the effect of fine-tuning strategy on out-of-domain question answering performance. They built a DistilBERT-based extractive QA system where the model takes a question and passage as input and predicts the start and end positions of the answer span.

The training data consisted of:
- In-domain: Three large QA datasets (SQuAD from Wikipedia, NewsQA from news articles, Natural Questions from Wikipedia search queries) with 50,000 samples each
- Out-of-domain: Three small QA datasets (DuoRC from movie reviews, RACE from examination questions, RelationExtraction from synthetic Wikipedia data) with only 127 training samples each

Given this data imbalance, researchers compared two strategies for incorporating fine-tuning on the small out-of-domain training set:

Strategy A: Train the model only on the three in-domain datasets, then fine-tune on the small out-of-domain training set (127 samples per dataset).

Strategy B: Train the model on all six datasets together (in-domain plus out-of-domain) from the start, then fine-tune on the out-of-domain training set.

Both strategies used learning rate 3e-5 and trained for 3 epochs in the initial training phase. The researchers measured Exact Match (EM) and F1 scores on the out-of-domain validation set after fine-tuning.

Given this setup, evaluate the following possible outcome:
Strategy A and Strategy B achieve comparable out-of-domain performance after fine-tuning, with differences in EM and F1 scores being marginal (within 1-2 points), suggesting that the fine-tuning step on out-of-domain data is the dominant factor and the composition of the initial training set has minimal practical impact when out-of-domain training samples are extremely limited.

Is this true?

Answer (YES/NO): NO